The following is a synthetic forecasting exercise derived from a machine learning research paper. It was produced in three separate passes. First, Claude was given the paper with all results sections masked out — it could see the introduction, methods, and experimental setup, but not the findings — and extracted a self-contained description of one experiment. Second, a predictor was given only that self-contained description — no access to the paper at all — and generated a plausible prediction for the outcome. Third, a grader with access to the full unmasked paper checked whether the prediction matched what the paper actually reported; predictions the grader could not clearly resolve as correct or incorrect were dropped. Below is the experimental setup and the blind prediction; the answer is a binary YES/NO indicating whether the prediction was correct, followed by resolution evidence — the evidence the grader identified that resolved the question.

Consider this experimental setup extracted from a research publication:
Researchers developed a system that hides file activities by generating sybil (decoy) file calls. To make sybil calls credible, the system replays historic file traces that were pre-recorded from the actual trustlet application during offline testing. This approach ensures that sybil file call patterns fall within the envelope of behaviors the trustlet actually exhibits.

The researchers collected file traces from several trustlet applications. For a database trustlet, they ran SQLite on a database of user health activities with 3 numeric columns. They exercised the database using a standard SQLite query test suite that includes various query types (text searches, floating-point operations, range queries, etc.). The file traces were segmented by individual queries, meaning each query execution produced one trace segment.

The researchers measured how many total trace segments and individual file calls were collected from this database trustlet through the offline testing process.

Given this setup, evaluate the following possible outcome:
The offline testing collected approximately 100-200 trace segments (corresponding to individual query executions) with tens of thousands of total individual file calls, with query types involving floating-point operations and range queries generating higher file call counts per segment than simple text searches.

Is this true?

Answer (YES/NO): NO